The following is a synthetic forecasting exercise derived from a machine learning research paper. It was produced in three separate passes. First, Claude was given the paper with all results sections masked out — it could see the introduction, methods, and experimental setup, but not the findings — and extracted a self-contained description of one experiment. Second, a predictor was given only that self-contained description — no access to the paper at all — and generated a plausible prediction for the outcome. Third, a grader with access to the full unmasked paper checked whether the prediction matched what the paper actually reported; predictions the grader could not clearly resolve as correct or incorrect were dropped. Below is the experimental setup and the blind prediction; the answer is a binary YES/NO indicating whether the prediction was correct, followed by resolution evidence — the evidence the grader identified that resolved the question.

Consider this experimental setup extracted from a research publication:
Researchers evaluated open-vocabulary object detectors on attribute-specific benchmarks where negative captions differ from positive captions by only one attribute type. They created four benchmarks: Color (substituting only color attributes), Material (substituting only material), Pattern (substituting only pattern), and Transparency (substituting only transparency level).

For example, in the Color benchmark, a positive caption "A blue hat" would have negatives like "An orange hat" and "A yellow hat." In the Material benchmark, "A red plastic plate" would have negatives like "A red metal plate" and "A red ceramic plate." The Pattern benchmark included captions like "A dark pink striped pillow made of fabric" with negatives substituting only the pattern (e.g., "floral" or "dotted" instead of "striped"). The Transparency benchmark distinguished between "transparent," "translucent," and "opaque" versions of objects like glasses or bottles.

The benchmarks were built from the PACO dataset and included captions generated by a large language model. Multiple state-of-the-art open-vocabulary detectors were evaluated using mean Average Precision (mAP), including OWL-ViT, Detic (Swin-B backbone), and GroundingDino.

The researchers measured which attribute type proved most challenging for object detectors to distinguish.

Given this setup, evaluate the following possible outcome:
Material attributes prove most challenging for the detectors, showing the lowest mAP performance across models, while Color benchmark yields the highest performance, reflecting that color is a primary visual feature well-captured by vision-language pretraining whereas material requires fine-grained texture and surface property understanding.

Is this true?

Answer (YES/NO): NO